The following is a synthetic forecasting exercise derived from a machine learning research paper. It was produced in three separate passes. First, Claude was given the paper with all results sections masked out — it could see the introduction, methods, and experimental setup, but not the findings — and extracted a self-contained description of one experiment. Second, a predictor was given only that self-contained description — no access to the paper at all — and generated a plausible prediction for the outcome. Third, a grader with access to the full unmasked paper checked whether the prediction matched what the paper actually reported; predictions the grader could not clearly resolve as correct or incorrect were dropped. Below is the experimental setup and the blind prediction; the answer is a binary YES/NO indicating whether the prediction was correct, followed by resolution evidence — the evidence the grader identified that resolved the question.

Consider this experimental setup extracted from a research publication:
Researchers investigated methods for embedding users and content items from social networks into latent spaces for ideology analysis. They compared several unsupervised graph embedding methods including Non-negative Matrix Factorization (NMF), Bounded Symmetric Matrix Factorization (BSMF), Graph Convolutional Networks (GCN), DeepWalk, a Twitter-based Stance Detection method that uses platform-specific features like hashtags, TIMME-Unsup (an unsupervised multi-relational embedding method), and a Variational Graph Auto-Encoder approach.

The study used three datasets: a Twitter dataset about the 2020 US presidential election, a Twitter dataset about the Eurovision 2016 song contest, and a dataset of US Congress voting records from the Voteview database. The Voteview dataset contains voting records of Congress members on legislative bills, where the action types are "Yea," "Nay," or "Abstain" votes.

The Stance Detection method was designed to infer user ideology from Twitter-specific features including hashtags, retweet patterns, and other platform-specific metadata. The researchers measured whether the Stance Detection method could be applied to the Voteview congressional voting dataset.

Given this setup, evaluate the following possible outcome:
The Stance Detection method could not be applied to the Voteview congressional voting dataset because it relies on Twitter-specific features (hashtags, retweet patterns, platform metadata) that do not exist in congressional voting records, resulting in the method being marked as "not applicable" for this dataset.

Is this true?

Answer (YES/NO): YES